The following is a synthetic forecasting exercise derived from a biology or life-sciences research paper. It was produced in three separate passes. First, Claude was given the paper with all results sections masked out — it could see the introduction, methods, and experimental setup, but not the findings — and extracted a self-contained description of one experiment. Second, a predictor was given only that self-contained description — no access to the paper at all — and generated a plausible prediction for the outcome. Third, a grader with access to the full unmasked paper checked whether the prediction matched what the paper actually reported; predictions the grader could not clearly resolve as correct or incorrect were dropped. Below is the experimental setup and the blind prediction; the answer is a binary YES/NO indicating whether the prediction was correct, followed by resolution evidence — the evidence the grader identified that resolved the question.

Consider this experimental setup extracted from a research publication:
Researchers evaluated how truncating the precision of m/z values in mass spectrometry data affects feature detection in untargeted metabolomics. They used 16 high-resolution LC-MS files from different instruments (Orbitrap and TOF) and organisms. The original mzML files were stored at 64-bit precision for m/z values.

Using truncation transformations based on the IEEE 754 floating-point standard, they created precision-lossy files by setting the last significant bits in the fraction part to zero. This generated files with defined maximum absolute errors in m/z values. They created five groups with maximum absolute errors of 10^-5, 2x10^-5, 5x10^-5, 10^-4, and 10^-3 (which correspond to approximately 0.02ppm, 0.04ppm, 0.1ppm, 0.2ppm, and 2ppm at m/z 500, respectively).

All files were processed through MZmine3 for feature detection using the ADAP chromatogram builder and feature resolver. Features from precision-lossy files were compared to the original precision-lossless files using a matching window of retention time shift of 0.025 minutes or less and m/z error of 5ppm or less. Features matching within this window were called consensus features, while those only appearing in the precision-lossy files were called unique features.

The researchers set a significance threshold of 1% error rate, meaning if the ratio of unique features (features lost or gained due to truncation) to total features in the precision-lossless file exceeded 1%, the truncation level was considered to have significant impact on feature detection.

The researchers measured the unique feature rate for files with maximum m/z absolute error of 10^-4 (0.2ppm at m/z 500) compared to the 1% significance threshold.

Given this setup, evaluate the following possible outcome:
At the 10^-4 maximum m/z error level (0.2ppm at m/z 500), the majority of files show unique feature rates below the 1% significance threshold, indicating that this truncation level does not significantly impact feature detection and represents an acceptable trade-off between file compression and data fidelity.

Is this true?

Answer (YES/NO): YES